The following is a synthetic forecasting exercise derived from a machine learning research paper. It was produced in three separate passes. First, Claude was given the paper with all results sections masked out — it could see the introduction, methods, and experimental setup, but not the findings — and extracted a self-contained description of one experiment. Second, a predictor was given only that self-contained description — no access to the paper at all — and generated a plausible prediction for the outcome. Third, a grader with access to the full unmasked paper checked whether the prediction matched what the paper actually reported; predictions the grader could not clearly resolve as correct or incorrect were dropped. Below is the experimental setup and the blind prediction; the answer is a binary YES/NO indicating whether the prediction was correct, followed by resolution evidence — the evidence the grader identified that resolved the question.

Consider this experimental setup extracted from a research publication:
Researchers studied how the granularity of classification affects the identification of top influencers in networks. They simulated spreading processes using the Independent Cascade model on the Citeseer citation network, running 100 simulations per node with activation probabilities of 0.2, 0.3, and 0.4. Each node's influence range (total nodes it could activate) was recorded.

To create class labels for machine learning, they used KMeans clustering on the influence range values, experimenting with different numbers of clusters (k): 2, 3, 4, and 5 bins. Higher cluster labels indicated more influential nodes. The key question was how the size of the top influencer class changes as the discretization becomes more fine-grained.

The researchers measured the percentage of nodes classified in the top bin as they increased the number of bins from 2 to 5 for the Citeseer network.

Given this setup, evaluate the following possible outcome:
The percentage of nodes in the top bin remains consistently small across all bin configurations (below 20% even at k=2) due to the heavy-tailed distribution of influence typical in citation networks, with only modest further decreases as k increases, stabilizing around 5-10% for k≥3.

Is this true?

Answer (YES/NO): NO